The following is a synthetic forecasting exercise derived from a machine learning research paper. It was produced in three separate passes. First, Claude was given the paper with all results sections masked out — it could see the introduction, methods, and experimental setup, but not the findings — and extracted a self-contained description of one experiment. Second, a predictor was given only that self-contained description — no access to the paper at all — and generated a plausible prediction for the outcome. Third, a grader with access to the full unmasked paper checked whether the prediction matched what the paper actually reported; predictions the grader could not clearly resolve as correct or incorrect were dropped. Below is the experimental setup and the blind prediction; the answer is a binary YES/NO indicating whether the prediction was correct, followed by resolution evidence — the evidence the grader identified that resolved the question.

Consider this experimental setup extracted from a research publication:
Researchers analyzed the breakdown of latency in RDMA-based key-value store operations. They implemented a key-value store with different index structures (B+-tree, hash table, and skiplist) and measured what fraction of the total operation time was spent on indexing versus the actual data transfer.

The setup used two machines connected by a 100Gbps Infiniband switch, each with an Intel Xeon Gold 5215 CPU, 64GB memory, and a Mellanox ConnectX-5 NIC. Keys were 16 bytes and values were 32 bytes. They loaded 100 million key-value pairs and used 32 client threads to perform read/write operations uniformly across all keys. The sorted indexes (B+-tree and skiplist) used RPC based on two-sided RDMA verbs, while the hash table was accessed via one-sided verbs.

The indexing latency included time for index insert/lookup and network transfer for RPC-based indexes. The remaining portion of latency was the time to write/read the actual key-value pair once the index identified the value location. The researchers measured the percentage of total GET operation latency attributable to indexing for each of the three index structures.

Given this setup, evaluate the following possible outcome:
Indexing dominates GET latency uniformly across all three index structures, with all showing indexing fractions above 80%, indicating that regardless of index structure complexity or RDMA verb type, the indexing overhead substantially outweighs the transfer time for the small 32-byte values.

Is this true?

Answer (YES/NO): NO